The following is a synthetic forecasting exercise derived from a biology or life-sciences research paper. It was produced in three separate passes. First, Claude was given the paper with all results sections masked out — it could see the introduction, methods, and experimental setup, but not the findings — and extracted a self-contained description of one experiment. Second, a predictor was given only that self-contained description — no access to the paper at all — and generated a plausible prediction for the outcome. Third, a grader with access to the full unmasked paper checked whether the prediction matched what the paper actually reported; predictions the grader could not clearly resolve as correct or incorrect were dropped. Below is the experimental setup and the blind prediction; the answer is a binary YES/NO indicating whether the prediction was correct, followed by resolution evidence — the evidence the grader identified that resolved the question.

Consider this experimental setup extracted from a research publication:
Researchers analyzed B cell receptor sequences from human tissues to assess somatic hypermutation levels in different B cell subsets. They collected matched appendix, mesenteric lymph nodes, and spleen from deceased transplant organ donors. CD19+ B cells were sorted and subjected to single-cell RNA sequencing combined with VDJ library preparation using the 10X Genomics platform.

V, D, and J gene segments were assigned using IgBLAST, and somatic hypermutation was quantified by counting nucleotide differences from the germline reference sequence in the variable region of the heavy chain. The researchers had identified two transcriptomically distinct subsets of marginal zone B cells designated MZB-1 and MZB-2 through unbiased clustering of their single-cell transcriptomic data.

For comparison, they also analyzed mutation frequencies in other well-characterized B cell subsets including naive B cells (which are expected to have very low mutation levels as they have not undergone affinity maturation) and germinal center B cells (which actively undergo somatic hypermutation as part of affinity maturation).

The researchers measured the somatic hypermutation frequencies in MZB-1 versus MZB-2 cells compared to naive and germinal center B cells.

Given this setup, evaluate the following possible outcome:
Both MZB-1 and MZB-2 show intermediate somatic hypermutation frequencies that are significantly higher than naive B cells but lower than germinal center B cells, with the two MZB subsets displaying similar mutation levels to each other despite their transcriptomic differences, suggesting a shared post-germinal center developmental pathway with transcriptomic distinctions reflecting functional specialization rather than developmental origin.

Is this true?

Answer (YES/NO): NO